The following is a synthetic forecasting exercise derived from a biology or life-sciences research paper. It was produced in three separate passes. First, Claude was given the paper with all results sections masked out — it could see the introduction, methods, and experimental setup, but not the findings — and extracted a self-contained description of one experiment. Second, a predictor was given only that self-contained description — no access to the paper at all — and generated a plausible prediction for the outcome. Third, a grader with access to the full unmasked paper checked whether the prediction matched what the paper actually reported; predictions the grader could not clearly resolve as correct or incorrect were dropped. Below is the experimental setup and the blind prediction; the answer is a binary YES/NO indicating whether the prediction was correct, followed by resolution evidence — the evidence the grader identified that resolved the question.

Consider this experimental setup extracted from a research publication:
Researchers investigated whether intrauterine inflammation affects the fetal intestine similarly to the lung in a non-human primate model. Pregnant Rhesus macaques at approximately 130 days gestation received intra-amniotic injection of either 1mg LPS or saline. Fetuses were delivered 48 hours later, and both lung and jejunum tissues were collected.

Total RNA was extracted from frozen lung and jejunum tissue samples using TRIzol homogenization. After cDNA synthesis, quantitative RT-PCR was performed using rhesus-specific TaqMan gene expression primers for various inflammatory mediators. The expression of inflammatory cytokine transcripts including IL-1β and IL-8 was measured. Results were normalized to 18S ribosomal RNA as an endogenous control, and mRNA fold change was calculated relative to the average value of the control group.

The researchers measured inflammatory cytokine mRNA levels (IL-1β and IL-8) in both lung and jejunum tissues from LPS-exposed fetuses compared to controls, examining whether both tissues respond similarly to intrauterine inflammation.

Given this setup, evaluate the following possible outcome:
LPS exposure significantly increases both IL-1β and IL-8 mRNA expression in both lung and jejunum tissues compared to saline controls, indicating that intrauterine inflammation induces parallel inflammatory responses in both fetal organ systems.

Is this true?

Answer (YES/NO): NO